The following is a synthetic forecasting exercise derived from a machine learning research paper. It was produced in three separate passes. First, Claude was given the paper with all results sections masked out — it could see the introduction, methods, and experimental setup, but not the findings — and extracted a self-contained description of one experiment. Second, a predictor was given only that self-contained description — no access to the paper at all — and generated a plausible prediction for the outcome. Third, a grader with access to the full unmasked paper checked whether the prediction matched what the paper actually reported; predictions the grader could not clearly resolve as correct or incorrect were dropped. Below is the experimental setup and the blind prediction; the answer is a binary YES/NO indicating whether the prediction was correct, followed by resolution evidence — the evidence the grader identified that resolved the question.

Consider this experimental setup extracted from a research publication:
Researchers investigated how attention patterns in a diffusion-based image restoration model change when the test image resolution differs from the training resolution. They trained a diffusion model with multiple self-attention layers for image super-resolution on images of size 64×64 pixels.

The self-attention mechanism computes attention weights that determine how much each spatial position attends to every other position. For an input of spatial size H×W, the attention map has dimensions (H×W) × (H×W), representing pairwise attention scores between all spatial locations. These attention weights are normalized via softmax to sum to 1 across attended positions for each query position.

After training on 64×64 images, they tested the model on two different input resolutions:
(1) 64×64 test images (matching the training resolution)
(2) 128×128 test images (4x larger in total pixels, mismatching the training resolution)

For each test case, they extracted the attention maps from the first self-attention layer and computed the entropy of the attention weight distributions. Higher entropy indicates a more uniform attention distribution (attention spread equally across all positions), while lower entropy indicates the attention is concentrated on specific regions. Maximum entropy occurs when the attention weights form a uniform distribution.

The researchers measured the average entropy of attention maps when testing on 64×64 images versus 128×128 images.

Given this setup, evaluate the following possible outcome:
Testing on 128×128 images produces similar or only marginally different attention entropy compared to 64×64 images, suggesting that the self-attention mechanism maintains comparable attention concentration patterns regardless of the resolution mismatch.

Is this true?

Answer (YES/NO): NO